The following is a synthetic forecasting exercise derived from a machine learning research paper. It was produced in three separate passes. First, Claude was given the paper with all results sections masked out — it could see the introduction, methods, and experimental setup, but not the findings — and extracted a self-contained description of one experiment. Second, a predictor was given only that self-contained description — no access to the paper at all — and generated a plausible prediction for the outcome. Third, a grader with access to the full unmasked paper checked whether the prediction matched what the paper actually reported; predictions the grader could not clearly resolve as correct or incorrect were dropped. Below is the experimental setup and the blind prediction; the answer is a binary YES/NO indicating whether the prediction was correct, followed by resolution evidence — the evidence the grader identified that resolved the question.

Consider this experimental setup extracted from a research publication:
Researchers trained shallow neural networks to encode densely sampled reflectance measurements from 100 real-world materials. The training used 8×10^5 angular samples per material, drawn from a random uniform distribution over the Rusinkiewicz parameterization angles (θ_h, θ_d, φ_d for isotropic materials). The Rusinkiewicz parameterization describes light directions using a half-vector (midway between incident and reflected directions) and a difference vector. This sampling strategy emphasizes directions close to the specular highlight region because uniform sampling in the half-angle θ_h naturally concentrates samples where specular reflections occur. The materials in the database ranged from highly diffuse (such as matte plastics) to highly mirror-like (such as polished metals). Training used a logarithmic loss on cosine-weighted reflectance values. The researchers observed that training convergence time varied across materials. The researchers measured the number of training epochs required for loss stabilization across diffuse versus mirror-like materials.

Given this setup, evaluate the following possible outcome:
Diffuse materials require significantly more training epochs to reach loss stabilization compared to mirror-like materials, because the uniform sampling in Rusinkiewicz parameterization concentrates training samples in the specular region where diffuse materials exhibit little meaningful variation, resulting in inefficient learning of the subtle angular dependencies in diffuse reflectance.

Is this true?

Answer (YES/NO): NO